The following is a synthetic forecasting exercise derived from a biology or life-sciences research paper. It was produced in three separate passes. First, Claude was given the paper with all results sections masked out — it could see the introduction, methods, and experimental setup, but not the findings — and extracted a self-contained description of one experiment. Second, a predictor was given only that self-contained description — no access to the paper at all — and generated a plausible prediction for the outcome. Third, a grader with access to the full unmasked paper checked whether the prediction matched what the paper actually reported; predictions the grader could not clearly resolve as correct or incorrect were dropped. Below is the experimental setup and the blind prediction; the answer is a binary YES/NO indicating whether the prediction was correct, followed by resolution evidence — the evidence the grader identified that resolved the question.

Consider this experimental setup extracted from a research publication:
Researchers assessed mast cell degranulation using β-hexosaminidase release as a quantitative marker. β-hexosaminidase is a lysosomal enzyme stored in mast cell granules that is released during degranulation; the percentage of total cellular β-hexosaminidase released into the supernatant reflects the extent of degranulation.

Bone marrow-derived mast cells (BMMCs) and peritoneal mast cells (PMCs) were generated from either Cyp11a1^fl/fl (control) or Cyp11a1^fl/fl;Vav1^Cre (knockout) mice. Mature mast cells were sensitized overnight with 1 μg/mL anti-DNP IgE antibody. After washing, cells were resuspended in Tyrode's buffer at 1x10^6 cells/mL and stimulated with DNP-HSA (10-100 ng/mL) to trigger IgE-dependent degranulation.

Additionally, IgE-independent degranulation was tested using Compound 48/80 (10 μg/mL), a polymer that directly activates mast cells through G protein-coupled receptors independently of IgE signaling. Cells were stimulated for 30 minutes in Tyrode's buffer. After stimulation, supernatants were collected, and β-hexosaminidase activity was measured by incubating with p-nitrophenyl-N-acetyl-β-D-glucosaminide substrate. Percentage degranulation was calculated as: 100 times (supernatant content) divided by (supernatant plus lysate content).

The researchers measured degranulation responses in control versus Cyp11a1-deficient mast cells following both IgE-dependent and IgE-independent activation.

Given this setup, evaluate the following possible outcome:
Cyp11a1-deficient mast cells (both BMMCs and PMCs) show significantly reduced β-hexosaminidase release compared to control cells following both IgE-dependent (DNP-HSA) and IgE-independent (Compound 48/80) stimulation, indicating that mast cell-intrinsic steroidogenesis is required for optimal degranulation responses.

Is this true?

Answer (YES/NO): NO